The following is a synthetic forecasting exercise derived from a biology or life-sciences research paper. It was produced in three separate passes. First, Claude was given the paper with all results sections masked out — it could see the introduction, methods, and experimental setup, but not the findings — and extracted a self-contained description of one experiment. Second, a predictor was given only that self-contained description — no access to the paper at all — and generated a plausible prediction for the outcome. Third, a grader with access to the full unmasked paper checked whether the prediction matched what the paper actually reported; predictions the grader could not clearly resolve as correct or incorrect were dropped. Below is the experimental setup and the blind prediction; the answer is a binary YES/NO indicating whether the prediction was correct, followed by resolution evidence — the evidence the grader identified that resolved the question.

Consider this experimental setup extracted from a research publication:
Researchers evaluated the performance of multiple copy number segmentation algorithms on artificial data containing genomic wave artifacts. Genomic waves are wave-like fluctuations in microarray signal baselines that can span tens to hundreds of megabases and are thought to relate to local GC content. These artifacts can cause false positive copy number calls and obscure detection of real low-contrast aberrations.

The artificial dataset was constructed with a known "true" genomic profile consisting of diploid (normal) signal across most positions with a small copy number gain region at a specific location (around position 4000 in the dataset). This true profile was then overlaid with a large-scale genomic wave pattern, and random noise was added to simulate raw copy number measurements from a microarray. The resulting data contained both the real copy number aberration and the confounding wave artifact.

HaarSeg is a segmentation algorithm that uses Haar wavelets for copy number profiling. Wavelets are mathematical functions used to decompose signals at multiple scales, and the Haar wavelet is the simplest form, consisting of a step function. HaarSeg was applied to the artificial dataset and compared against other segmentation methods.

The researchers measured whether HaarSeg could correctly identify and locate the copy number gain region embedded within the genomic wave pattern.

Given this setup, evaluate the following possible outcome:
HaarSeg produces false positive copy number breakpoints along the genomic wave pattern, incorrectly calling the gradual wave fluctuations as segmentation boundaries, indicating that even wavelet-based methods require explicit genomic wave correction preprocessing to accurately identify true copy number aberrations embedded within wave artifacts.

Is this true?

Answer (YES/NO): NO